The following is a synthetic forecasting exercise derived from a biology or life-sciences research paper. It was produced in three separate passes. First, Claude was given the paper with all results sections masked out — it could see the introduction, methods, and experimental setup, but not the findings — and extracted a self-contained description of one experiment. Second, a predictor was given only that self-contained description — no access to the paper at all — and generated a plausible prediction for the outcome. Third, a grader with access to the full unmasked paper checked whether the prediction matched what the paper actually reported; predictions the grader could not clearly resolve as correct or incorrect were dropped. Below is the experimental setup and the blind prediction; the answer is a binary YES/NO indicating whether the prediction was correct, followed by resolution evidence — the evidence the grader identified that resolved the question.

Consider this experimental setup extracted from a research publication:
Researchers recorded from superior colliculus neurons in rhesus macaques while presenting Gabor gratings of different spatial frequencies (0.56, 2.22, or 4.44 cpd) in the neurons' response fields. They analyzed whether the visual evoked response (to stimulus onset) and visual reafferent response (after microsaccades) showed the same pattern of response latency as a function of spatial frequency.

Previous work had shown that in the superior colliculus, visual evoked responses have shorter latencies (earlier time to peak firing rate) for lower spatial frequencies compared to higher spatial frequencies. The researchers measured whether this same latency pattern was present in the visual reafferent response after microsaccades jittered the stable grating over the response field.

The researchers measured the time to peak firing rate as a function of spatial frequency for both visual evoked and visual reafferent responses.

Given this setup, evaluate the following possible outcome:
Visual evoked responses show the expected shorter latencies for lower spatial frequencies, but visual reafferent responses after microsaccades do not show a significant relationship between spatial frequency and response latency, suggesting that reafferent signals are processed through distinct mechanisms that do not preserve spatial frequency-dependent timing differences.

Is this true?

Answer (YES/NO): NO